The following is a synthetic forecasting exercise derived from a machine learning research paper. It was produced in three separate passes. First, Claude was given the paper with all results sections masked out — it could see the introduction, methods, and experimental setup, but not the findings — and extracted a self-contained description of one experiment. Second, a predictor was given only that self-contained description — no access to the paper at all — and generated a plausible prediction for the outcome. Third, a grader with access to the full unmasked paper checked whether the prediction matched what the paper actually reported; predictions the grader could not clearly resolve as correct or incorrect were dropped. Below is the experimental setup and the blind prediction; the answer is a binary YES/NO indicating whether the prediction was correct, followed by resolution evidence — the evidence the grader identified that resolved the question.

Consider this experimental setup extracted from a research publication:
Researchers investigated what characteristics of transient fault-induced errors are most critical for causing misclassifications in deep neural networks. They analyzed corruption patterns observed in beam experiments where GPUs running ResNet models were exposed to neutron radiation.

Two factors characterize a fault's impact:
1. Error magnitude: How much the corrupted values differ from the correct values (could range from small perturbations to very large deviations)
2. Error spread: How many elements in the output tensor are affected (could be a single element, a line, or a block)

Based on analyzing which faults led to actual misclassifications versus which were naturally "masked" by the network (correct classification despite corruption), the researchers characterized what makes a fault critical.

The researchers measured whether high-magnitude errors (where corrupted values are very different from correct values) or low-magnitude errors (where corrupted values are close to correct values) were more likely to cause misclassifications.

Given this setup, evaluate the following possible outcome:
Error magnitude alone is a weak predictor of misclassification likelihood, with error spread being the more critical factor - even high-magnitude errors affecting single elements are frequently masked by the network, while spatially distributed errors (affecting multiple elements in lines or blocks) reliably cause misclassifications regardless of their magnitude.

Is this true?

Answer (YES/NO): NO